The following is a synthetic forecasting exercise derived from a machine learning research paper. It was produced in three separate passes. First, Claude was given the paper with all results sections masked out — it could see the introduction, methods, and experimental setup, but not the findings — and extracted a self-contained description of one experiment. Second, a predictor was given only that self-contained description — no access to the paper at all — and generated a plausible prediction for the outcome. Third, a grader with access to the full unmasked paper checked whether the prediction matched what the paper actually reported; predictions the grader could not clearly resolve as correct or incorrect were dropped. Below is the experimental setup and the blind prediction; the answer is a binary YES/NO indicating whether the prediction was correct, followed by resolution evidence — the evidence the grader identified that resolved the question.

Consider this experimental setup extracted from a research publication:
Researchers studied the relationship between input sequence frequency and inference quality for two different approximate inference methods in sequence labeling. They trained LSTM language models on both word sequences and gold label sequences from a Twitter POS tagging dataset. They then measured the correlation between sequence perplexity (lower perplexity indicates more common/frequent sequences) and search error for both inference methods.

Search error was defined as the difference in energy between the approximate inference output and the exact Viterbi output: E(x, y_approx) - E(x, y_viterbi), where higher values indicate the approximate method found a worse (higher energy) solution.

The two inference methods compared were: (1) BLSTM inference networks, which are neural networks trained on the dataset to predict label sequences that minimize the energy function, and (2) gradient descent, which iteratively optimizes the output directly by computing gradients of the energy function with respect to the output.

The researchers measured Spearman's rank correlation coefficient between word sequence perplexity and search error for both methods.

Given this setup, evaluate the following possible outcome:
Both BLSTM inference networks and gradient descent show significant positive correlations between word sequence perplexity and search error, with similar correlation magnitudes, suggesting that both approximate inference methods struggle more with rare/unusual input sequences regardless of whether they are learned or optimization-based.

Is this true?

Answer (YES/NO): NO